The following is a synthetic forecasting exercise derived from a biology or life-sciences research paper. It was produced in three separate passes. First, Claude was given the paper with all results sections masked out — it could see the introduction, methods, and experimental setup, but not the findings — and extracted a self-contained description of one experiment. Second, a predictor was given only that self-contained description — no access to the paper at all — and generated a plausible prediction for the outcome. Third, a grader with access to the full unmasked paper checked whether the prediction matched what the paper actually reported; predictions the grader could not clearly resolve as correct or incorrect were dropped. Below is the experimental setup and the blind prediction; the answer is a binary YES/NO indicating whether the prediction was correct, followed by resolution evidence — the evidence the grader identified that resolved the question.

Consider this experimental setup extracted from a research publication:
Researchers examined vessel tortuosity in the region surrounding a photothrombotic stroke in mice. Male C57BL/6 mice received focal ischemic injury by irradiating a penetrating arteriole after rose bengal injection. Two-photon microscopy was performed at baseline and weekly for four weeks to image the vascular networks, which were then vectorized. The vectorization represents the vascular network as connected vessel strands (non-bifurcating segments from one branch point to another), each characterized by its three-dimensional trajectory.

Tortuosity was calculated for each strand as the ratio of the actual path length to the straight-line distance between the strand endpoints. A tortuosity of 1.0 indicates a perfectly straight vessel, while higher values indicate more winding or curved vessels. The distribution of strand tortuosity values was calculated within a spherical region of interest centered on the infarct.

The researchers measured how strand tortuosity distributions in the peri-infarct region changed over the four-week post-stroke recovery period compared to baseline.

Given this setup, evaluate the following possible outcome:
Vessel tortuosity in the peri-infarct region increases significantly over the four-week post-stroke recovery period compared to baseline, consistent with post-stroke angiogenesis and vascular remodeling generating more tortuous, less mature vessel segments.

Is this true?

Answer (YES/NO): NO